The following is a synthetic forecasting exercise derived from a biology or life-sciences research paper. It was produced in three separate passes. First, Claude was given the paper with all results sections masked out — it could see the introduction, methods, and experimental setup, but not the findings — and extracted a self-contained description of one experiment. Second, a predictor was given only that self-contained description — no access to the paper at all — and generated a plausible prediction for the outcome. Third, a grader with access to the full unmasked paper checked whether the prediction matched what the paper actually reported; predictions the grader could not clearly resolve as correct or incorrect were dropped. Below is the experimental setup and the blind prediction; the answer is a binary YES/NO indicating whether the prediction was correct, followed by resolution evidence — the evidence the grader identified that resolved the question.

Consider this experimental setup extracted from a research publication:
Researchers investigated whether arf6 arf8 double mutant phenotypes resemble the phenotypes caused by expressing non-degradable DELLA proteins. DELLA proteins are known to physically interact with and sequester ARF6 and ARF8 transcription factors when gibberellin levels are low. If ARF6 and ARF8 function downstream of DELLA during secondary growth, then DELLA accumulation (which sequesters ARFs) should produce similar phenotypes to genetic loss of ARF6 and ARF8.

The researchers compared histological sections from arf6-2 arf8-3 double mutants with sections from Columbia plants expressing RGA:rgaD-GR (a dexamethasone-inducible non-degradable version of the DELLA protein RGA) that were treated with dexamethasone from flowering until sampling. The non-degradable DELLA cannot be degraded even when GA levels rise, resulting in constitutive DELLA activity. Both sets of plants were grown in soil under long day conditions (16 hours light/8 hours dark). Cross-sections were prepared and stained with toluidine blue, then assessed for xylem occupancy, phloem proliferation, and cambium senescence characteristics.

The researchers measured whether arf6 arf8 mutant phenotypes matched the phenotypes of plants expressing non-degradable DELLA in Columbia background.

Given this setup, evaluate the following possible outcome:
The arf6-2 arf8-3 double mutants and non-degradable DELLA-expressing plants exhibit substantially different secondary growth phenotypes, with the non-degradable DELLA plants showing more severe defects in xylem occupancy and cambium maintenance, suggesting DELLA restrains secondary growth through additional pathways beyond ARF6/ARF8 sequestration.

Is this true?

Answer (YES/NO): NO